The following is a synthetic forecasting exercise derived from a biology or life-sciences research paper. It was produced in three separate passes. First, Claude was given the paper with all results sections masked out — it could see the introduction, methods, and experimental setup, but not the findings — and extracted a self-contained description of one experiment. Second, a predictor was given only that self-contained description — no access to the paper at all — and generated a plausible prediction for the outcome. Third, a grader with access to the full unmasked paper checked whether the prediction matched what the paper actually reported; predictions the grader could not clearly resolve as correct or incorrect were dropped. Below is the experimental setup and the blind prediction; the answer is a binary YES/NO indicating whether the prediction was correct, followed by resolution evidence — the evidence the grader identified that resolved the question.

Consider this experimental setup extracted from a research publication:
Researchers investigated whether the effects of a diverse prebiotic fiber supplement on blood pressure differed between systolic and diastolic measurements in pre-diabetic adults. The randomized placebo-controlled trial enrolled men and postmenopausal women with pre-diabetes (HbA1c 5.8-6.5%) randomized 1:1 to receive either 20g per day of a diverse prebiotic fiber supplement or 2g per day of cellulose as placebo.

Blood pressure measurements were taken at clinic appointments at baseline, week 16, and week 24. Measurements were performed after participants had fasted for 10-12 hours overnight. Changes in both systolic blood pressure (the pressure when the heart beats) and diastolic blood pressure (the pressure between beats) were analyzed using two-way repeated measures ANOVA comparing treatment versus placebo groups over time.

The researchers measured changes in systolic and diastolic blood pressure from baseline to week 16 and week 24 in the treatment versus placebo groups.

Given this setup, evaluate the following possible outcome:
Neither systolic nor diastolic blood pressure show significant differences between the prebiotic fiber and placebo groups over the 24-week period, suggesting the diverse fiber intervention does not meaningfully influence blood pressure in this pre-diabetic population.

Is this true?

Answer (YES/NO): YES